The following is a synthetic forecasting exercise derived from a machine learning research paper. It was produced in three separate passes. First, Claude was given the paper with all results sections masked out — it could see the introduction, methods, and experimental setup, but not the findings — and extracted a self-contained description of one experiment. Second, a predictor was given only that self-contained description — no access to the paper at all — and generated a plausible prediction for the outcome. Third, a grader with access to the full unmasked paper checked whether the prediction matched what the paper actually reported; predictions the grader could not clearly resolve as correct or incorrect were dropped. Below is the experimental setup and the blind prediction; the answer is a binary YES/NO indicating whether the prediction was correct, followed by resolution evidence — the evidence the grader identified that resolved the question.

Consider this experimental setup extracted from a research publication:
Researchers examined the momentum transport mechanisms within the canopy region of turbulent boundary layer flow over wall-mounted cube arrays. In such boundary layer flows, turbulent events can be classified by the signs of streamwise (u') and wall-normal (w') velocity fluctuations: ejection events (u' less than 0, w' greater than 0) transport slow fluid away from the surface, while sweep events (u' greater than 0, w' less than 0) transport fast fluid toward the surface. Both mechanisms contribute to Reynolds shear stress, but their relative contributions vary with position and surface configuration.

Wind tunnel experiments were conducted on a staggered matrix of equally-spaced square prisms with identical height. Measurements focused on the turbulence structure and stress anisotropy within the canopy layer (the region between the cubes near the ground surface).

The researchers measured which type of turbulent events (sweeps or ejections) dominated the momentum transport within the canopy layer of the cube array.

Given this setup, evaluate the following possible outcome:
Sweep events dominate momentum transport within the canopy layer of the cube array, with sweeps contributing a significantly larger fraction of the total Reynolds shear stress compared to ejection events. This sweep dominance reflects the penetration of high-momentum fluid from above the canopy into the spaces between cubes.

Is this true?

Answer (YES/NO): YES